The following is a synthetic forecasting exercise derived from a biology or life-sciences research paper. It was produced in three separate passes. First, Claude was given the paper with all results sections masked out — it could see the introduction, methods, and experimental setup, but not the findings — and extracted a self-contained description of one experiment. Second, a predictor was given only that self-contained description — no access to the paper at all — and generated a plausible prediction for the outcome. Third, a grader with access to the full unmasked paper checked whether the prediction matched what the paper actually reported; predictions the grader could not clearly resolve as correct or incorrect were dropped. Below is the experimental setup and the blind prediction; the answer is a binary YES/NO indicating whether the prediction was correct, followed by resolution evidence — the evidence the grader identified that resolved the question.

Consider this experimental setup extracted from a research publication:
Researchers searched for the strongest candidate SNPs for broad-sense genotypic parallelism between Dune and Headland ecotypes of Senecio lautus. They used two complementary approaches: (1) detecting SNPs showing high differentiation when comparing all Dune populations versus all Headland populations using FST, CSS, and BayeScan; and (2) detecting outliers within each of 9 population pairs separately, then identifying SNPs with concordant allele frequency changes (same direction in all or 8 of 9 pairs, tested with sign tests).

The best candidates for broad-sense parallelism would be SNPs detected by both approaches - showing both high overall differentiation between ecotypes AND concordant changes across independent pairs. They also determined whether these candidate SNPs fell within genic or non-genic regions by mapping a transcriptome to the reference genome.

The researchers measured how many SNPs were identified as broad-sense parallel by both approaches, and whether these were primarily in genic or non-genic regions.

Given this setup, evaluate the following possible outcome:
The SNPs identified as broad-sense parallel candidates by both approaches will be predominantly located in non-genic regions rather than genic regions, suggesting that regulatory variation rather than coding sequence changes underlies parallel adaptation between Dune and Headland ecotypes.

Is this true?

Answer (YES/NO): NO